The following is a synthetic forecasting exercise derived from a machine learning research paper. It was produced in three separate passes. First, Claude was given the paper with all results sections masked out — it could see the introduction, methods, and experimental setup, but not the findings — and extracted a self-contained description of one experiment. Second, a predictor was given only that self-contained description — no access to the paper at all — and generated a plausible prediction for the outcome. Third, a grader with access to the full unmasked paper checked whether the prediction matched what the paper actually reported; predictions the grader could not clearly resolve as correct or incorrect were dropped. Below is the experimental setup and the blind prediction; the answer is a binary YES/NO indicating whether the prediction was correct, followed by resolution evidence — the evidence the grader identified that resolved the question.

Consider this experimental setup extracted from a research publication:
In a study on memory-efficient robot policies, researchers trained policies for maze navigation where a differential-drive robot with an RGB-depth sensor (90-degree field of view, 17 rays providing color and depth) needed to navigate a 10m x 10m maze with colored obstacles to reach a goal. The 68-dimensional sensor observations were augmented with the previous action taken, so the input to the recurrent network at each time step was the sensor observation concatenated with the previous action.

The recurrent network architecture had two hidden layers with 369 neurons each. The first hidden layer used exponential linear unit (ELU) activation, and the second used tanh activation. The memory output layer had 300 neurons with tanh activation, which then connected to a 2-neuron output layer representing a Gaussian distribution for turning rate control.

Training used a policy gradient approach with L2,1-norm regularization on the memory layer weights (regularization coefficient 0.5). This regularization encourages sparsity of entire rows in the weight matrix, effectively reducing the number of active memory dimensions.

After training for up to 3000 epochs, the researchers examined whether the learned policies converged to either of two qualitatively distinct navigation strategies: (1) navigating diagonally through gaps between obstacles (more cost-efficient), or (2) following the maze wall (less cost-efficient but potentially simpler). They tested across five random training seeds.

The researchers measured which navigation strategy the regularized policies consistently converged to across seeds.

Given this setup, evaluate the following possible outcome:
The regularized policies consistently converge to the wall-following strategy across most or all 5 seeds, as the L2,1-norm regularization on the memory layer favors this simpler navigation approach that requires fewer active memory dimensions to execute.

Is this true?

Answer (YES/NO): YES